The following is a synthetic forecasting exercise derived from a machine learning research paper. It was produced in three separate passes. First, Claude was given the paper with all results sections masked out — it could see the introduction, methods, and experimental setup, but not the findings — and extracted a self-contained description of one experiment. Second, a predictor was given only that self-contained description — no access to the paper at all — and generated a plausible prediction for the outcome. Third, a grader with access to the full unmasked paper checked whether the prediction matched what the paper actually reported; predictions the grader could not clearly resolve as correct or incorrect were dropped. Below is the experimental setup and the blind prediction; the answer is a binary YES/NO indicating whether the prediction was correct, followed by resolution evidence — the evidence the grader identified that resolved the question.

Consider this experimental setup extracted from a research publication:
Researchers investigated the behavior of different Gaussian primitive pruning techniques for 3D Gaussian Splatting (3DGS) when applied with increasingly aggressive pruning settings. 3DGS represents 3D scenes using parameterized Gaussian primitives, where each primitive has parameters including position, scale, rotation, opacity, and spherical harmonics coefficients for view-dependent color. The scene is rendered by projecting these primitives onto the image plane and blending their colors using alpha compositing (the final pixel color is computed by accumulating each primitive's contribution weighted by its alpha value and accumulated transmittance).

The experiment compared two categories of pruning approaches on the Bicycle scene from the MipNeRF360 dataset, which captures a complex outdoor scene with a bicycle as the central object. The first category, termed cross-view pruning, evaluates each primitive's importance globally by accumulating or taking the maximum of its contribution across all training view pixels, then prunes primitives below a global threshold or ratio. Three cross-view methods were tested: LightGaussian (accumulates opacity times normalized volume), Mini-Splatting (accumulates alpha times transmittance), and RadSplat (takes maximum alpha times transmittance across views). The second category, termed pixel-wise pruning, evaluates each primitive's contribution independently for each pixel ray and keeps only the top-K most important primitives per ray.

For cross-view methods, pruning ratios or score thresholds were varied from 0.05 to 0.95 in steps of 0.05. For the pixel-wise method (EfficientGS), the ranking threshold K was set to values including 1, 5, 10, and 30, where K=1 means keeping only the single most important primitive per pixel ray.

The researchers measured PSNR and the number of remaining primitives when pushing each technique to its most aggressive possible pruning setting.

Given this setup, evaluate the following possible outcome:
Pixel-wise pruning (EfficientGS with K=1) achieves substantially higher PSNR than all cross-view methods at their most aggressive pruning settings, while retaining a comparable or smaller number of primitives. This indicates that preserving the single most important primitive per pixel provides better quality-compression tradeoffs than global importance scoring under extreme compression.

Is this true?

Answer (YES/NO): NO